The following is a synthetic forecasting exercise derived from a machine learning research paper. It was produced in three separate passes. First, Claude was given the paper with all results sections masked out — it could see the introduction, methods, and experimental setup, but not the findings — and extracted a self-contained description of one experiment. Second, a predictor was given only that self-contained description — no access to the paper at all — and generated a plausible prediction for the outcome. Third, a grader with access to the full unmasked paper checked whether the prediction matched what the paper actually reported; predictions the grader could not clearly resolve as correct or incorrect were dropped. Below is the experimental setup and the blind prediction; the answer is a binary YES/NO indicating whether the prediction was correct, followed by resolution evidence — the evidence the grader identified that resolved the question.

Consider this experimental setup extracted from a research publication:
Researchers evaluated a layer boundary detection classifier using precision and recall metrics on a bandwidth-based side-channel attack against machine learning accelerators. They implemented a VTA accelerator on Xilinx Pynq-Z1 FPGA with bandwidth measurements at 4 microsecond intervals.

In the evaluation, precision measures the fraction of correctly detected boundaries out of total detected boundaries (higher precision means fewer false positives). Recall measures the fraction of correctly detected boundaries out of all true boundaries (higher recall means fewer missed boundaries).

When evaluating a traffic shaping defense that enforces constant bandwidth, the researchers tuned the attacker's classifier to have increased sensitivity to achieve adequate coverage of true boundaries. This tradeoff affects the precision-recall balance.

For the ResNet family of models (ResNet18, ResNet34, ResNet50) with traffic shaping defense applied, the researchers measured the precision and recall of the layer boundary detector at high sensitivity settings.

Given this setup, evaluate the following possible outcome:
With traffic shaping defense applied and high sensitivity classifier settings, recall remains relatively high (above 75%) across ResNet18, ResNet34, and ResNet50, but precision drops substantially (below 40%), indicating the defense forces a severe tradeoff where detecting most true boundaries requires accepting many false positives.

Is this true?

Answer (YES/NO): NO